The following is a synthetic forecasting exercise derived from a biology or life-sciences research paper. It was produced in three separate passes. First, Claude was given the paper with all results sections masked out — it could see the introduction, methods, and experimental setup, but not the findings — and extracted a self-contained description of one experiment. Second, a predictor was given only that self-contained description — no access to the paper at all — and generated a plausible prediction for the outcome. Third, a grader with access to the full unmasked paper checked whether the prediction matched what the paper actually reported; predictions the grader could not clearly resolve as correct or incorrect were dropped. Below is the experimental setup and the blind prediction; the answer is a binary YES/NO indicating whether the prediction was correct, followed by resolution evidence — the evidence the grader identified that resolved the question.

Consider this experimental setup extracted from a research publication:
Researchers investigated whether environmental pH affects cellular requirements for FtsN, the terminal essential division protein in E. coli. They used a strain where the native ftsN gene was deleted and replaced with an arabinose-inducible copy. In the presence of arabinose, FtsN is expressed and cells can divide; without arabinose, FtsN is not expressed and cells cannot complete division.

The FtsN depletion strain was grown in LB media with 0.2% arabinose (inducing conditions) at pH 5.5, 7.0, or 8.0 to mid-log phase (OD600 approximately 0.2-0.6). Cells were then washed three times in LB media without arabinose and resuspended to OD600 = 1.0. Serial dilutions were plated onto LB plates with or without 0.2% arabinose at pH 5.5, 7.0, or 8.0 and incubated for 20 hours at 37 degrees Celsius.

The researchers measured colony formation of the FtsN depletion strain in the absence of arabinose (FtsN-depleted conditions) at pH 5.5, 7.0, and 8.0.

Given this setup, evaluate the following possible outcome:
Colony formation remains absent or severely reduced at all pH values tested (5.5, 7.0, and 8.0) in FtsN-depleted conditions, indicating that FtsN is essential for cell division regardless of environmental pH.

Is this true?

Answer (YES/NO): YES